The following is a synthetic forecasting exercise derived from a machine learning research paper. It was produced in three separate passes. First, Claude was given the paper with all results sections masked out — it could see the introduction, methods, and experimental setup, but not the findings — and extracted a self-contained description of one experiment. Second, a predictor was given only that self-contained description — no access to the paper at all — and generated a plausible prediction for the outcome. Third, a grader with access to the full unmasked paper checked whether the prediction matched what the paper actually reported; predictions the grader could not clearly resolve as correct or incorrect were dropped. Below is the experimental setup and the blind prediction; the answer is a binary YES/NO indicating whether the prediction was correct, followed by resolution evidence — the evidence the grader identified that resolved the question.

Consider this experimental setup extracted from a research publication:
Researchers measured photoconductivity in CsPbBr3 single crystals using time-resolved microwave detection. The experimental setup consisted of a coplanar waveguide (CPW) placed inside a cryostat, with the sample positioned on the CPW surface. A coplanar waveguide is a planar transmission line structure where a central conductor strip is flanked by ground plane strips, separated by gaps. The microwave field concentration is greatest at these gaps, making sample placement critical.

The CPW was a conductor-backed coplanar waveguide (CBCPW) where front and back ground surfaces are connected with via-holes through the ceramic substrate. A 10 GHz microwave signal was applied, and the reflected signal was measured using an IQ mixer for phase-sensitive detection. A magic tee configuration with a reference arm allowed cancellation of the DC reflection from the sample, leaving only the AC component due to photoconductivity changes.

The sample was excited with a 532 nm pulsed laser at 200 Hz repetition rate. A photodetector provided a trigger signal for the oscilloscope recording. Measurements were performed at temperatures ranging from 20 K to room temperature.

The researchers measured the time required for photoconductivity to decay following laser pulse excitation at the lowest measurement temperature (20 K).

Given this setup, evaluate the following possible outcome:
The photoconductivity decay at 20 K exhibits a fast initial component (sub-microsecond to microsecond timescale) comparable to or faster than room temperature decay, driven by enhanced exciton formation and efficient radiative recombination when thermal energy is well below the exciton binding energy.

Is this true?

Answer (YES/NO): NO